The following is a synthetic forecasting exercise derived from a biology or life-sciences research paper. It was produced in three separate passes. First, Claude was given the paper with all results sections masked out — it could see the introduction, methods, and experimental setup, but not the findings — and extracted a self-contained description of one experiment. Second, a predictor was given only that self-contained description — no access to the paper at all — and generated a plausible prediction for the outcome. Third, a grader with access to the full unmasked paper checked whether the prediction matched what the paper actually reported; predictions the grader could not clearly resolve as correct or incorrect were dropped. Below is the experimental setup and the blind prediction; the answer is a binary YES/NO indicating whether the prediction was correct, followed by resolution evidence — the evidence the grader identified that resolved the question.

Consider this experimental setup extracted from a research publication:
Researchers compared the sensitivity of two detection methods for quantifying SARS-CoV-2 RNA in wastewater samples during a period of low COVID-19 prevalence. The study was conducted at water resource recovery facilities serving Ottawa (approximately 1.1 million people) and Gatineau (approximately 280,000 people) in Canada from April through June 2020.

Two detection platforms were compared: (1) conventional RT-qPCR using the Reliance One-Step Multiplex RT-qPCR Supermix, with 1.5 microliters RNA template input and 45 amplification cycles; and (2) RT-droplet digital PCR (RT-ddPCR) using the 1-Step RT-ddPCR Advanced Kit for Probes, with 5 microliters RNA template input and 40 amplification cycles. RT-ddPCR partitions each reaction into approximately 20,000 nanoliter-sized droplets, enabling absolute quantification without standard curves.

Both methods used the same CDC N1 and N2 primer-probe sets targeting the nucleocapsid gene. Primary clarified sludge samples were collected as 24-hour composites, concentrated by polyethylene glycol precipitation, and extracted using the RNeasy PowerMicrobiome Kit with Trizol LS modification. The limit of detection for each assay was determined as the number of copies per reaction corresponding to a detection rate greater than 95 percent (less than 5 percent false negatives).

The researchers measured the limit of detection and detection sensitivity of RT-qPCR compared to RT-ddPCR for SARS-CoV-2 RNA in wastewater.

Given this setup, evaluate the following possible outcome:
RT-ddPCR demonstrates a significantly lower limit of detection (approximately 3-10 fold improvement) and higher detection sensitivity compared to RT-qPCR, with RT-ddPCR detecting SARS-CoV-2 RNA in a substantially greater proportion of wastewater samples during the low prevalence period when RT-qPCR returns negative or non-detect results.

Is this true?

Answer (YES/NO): NO